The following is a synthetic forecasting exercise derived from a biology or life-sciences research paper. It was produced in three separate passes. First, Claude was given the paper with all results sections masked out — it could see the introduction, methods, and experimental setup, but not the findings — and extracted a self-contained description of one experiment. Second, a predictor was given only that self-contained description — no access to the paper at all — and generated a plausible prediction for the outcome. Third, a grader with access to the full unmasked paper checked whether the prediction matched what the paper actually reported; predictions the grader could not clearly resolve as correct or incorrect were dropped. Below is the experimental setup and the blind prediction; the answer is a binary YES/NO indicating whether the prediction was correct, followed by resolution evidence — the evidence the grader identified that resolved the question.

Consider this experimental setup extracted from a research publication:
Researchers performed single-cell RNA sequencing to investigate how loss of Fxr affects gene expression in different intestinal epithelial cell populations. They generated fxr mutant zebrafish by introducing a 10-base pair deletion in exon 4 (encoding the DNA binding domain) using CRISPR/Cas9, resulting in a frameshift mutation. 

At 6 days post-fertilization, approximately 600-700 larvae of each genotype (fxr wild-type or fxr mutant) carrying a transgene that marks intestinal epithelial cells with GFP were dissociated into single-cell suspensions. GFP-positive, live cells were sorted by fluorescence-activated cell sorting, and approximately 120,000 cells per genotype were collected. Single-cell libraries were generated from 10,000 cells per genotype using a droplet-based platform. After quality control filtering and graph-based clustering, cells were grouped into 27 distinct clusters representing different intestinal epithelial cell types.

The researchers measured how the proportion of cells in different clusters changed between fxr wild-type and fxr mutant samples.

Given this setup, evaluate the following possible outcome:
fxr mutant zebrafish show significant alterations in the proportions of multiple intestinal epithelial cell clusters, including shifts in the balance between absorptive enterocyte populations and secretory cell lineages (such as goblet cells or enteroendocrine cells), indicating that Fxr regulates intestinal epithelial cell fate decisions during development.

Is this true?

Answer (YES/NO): NO